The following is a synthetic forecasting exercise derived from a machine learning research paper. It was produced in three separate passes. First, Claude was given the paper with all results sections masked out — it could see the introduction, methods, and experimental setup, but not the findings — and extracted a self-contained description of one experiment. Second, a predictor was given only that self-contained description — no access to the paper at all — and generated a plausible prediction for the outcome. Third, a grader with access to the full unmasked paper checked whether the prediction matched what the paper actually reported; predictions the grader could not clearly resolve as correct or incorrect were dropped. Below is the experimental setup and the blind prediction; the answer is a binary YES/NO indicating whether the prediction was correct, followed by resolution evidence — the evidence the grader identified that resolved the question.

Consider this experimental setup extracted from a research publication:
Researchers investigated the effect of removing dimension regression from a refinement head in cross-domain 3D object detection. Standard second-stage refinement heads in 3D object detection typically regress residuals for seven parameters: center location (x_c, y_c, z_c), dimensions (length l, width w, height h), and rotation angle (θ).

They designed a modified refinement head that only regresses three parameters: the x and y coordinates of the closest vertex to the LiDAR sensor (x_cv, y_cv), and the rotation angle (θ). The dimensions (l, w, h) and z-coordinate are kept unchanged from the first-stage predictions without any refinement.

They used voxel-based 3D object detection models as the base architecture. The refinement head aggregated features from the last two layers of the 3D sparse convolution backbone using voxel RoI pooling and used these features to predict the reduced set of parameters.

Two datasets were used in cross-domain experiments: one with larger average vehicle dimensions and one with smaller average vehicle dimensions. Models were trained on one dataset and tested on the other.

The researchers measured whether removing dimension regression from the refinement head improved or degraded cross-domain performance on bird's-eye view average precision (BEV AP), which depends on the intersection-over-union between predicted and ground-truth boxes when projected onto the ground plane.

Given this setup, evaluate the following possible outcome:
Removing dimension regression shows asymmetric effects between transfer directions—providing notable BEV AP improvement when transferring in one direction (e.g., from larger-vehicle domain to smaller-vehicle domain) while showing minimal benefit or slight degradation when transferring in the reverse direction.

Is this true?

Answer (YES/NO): NO